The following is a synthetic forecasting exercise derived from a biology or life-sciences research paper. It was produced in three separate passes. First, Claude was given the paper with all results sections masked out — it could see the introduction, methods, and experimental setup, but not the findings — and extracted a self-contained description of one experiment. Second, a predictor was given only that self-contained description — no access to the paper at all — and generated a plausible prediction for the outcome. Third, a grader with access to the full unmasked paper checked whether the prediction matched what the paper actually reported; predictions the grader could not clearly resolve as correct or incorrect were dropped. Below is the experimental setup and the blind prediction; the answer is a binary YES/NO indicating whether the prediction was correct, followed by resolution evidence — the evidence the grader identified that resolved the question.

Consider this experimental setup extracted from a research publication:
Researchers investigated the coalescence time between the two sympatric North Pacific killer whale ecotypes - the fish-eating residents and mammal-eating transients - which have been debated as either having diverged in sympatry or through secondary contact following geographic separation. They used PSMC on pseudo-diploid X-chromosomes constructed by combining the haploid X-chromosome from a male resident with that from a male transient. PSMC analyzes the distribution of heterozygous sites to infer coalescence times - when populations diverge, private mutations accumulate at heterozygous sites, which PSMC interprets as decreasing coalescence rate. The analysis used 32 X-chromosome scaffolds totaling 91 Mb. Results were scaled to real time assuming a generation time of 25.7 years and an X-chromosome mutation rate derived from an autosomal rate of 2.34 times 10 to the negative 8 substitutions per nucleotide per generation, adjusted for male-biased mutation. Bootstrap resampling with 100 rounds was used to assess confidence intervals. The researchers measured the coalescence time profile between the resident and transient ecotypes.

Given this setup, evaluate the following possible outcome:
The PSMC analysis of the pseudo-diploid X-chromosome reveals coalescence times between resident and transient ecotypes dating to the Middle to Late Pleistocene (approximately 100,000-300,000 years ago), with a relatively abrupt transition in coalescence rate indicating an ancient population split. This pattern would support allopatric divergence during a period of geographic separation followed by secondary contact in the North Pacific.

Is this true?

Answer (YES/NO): YES